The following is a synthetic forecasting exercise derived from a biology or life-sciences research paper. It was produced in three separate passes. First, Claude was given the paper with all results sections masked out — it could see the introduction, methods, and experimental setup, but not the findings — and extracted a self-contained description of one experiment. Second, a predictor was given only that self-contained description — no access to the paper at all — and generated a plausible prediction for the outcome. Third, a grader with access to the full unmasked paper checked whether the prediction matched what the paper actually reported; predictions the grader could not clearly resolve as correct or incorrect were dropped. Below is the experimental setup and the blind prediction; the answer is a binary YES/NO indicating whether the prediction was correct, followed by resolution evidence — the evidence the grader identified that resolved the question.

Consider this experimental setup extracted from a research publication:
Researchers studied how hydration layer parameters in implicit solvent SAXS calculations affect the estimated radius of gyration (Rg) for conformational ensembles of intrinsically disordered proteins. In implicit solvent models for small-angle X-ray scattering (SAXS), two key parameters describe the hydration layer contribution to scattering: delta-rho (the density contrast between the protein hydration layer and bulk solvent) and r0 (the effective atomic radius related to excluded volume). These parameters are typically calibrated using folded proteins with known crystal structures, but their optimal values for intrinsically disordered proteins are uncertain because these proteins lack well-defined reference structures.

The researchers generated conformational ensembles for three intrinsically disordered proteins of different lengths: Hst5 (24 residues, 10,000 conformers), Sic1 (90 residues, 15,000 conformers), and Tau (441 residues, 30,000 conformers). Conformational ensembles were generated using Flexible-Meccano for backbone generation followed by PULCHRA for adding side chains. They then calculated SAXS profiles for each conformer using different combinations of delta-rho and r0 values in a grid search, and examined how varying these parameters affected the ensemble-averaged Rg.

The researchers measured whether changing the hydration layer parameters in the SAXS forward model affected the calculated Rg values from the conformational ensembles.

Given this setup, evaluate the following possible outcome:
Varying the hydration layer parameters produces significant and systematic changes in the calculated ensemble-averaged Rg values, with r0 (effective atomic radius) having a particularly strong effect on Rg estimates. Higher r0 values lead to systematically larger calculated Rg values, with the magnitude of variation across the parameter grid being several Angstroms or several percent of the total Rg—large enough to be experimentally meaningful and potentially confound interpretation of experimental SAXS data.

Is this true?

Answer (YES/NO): NO